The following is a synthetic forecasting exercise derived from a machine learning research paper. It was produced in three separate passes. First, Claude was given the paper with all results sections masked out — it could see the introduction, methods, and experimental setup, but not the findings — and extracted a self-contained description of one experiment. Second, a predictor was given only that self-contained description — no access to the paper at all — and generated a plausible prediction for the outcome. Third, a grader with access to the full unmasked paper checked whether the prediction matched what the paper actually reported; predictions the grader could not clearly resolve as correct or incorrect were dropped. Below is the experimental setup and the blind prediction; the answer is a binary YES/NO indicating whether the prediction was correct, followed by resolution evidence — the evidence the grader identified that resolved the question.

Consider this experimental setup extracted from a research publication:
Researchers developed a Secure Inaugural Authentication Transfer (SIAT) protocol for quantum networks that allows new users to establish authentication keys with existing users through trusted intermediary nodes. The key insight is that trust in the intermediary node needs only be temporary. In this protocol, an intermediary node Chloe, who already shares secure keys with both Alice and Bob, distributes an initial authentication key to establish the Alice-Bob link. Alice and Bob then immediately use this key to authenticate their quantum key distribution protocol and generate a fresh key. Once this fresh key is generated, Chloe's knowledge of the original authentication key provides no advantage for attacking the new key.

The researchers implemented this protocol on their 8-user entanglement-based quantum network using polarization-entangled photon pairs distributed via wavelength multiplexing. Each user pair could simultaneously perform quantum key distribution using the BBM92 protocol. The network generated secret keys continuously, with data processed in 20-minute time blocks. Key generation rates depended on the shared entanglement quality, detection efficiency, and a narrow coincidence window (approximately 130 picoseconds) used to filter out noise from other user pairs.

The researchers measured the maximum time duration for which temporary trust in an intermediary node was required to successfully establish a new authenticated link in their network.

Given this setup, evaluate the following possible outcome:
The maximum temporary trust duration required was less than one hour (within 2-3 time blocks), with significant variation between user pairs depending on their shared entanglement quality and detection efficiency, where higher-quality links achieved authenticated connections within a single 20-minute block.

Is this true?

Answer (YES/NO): NO